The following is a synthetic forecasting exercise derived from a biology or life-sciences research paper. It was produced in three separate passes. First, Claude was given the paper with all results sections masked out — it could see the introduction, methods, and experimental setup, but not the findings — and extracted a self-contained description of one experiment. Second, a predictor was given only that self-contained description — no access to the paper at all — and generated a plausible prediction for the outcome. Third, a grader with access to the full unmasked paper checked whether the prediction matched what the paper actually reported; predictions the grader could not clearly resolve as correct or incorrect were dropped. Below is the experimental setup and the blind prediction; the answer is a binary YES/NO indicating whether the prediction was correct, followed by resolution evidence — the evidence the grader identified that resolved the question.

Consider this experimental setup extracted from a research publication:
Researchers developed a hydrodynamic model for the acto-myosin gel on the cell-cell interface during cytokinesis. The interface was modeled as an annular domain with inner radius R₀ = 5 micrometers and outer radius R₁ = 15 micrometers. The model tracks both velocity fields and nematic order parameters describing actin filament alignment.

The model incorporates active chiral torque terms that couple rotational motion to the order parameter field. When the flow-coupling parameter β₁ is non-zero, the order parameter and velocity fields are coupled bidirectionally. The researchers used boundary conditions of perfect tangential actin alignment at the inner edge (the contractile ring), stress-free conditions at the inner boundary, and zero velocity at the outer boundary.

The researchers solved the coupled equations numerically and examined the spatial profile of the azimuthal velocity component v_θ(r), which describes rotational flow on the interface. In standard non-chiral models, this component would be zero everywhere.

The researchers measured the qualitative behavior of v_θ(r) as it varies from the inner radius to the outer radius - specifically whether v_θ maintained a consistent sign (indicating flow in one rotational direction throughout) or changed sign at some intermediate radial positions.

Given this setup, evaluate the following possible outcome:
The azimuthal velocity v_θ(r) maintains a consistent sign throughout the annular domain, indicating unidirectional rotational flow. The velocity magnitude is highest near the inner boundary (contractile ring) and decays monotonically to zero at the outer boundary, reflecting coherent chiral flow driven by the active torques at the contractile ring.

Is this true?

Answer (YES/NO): NO